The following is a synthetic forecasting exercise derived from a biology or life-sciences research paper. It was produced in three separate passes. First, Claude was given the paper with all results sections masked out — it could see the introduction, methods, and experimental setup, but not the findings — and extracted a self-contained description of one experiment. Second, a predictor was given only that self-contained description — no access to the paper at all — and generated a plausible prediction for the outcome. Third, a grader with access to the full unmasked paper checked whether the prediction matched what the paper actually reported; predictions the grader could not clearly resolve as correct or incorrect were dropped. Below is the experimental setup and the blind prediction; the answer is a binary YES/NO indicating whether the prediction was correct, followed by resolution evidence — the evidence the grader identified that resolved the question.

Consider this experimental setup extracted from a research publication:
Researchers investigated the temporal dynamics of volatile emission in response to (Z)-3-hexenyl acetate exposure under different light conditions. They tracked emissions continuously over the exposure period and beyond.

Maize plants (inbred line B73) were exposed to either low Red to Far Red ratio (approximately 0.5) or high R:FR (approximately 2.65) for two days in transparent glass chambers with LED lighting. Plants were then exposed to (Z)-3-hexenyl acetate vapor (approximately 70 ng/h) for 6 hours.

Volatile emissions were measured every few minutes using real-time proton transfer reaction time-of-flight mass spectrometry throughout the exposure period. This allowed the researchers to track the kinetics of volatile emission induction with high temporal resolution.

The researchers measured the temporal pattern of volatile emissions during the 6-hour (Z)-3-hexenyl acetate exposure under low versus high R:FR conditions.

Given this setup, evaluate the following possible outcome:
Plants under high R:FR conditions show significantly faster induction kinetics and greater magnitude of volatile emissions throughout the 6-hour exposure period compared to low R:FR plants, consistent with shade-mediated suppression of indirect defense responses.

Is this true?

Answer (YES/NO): NO